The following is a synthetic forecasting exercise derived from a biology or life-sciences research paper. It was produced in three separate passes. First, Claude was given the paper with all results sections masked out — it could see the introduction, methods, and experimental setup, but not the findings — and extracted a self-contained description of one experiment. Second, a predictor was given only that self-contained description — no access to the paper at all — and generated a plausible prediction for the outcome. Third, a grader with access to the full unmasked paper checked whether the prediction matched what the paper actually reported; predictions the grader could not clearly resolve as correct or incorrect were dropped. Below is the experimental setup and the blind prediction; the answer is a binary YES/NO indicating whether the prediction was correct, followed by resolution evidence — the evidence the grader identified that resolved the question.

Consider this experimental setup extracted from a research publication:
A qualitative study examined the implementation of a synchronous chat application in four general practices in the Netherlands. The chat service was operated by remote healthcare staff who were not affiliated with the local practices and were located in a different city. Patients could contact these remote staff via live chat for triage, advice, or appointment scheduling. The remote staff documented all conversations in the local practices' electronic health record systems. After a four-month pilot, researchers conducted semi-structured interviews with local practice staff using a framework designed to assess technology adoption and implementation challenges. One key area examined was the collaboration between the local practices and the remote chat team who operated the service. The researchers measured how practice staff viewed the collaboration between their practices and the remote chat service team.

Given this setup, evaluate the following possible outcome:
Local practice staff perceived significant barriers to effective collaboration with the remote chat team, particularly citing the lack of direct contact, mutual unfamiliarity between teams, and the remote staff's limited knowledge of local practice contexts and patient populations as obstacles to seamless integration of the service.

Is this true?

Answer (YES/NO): YES